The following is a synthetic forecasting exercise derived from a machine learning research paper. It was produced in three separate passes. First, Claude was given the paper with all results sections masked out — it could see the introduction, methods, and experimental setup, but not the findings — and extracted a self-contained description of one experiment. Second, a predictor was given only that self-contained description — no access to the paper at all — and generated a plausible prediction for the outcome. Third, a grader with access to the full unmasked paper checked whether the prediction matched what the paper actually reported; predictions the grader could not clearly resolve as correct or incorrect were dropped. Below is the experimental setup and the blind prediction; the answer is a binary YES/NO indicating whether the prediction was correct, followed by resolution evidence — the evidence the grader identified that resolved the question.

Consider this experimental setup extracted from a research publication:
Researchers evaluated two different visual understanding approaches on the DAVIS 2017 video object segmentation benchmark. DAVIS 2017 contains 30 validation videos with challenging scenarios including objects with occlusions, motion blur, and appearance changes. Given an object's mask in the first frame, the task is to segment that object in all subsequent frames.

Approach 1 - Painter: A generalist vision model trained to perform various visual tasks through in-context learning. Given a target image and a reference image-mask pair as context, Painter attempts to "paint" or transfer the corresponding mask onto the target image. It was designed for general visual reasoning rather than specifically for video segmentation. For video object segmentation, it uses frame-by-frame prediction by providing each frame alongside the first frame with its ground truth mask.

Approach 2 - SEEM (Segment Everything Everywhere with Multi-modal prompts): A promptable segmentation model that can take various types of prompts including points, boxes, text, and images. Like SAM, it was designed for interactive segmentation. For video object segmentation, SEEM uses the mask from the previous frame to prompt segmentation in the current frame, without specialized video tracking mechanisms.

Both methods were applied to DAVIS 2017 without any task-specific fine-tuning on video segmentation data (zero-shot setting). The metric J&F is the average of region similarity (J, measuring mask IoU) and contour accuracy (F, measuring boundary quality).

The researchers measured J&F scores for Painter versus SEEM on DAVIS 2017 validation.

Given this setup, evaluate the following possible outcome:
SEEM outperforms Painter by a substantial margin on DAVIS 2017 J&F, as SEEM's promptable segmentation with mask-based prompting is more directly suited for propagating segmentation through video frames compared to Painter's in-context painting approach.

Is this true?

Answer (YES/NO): YES